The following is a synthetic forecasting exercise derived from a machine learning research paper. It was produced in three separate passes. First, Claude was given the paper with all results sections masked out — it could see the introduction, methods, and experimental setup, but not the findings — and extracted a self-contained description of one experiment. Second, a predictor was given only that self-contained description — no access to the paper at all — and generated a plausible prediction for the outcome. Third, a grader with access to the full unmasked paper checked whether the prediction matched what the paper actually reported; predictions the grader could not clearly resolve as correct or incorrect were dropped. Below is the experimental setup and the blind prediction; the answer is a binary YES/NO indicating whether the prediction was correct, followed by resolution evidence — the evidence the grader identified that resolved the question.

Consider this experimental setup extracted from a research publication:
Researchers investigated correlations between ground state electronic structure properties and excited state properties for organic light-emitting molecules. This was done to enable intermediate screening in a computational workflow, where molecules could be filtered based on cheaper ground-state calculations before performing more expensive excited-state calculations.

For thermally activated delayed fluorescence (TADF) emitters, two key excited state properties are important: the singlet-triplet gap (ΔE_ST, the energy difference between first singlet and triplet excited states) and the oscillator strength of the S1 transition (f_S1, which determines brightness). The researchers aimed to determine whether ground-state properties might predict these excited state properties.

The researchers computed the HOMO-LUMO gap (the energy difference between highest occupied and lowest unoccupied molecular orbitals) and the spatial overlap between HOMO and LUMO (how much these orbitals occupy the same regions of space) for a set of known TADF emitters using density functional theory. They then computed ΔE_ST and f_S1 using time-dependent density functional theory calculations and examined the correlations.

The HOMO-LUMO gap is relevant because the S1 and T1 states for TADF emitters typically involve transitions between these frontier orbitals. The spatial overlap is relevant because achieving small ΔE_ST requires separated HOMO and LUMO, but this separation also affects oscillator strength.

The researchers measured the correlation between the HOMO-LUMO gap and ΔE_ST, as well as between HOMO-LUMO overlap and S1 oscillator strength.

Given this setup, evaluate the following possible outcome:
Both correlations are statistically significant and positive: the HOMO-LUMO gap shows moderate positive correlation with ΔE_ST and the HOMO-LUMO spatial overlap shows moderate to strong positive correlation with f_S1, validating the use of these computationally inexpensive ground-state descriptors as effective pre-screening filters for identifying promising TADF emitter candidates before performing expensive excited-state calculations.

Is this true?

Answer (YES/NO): NO